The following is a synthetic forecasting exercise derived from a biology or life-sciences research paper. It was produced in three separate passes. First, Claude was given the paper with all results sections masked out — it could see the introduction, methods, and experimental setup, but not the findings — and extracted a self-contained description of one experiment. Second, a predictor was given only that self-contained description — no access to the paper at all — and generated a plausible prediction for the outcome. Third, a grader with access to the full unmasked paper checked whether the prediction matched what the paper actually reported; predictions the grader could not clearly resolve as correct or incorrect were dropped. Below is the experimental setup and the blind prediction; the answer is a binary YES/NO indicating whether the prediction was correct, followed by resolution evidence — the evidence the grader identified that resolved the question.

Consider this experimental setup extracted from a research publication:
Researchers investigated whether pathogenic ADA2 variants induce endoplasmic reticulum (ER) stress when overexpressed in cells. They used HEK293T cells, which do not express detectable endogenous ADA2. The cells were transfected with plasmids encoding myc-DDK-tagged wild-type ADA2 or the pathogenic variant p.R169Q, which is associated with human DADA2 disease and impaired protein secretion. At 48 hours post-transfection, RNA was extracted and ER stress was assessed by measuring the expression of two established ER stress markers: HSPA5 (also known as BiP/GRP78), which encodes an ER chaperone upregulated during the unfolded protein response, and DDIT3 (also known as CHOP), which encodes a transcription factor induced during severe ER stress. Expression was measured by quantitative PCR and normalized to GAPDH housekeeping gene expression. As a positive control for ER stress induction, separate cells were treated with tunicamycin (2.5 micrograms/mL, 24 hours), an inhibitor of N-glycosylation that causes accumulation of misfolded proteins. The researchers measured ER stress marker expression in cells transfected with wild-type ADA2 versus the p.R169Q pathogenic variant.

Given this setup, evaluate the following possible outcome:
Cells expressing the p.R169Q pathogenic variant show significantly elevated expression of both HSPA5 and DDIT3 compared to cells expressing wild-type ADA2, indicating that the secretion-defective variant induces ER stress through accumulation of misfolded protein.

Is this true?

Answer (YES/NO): NO